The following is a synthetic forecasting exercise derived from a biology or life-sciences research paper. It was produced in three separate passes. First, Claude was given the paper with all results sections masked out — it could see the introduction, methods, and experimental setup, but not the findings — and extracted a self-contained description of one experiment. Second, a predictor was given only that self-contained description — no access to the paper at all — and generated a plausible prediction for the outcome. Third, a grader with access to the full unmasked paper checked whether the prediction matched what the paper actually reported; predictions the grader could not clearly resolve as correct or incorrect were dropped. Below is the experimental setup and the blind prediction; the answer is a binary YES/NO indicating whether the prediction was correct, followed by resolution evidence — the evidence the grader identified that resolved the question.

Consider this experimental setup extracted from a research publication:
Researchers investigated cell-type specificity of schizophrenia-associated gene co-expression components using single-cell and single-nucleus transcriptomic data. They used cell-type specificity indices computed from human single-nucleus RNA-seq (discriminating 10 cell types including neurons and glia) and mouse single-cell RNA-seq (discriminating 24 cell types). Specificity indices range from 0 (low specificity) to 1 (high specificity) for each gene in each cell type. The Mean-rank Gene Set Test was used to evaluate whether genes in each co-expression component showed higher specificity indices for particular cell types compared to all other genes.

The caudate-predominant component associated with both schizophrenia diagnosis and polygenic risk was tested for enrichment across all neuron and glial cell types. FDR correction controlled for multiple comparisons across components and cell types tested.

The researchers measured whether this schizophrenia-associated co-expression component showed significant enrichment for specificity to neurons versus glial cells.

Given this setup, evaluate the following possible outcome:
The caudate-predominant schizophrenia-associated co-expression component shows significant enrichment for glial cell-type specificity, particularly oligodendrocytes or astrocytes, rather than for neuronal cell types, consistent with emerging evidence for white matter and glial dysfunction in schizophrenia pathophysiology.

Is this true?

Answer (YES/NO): NO